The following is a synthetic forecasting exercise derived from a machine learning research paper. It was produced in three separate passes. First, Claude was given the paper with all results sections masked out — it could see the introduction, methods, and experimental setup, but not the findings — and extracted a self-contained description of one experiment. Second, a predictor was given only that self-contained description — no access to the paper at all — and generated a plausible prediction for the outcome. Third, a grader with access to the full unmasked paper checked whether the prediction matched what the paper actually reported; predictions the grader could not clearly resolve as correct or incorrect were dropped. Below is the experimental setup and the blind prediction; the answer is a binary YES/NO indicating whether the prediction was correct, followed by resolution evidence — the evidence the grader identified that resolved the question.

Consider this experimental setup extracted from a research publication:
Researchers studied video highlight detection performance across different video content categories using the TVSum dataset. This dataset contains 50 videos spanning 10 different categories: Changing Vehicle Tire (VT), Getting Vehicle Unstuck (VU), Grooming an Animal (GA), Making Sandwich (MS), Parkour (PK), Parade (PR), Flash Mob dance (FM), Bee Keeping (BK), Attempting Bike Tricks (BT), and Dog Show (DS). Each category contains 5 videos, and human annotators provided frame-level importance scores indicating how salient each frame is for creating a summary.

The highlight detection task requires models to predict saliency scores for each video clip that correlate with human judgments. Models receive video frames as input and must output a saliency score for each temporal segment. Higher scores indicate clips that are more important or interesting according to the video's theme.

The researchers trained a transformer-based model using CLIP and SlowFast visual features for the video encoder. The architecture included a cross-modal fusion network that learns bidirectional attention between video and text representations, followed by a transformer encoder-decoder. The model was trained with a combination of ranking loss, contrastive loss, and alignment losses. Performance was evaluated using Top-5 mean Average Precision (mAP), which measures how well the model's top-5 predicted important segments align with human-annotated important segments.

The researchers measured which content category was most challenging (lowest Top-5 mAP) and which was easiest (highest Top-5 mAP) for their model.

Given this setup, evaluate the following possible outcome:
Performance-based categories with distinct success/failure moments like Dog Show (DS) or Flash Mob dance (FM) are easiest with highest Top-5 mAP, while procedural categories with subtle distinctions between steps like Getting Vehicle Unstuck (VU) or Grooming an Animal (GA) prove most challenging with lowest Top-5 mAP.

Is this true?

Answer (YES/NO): NO